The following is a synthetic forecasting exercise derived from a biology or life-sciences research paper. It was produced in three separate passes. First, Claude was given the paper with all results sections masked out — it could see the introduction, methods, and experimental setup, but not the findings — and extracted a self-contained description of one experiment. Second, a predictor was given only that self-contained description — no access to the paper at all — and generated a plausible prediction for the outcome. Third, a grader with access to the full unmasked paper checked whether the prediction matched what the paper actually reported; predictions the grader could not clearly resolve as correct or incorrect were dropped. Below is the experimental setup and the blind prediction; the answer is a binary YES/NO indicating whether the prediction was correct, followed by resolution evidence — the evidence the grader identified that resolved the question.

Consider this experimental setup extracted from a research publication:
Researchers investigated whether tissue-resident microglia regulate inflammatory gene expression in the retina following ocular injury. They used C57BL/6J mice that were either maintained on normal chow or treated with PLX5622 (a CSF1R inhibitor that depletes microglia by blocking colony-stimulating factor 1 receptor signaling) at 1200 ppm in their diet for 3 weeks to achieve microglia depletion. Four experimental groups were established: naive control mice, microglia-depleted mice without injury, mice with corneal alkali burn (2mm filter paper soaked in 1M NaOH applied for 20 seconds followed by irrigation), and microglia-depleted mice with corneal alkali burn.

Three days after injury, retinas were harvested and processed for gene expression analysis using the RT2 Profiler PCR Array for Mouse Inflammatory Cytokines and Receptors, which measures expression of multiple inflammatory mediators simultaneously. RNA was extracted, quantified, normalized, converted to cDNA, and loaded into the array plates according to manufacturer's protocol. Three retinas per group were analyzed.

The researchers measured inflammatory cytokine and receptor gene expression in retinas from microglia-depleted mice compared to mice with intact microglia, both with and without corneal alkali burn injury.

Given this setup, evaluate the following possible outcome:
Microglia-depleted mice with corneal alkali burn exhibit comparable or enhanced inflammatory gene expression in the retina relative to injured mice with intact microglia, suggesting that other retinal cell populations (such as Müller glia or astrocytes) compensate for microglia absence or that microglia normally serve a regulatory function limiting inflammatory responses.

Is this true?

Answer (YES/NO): NO